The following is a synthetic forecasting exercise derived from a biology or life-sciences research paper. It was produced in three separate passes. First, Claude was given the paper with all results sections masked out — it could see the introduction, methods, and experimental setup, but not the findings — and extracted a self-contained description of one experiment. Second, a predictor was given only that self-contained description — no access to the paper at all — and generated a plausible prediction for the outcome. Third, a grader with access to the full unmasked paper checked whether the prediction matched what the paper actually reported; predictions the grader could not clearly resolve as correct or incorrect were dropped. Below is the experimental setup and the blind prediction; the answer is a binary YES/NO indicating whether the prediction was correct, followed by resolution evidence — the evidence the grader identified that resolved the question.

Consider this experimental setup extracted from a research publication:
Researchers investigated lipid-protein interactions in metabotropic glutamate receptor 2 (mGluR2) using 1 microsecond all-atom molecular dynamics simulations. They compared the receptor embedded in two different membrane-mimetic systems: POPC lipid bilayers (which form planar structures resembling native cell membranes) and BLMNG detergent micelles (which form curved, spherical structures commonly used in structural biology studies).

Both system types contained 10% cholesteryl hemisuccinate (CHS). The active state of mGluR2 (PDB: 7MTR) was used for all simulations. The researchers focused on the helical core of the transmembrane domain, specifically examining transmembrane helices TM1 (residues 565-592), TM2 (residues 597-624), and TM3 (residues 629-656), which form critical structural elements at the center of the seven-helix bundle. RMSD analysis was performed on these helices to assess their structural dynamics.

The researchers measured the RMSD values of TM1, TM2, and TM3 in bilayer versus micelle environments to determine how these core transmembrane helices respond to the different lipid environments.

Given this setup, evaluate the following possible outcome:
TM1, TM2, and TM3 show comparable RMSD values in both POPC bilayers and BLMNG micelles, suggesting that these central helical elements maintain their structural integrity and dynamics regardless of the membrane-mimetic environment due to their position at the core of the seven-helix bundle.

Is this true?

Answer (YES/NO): NO